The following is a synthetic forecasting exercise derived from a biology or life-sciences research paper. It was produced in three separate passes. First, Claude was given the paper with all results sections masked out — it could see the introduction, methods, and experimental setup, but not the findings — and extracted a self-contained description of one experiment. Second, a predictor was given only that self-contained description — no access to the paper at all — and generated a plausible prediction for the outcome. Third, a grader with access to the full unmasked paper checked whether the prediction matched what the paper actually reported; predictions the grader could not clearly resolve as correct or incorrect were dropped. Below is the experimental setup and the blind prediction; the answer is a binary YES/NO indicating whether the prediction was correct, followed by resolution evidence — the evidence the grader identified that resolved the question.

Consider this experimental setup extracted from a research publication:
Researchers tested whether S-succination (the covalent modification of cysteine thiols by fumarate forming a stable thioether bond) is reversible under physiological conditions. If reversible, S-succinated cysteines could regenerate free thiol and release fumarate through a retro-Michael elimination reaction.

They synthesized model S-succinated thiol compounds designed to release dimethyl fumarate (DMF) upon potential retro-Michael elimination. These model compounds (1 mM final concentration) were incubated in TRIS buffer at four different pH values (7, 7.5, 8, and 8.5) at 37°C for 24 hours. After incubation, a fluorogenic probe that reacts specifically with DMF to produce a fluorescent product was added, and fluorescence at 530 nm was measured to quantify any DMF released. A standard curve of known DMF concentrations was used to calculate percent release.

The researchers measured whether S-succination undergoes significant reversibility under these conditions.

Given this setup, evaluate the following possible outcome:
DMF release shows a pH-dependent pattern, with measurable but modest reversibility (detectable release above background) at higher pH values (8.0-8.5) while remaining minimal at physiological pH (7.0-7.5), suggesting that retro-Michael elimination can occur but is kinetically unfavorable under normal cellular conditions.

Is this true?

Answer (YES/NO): NO